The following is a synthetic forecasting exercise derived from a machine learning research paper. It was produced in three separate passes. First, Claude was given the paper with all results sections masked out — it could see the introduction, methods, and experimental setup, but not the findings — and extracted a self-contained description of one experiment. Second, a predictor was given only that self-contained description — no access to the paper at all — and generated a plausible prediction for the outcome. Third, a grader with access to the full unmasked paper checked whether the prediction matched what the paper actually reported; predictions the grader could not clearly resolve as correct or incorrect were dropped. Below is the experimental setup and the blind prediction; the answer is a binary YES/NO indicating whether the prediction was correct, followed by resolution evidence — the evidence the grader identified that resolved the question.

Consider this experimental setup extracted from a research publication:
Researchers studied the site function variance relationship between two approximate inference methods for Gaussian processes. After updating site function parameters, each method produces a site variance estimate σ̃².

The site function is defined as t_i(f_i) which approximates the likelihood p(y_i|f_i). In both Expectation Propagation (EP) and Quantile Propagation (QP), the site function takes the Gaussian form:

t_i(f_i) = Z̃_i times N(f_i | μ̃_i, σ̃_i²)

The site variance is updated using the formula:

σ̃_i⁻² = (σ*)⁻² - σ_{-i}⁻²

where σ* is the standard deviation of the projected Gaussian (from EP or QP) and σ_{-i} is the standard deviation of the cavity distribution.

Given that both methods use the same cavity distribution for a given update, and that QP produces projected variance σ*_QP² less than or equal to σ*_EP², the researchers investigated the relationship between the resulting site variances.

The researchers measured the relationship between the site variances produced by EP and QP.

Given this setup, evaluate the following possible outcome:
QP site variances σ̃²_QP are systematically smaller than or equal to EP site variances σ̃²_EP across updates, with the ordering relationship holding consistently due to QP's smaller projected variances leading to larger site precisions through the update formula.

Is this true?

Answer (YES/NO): YES